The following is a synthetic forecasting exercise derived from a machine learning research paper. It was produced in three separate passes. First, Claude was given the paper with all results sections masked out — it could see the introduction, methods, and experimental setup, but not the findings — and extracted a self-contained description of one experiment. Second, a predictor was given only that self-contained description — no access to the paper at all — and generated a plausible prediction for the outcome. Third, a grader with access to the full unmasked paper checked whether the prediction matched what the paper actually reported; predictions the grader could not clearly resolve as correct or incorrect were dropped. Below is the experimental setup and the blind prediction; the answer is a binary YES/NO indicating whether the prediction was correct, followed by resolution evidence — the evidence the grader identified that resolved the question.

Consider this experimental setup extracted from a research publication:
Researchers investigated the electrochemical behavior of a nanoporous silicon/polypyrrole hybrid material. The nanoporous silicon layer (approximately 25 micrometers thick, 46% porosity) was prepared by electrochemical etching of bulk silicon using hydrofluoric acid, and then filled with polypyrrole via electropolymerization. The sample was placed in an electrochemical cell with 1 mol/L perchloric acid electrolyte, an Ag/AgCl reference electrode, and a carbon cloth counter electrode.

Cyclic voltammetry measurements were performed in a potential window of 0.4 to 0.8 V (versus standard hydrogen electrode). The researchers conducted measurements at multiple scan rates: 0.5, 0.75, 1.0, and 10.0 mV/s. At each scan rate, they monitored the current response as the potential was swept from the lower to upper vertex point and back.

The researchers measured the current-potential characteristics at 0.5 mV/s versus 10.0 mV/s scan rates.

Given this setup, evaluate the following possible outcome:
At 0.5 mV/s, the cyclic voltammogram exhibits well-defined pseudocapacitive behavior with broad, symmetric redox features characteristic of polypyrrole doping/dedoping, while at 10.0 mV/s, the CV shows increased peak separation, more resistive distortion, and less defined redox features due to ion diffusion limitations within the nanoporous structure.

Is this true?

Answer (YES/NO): NO